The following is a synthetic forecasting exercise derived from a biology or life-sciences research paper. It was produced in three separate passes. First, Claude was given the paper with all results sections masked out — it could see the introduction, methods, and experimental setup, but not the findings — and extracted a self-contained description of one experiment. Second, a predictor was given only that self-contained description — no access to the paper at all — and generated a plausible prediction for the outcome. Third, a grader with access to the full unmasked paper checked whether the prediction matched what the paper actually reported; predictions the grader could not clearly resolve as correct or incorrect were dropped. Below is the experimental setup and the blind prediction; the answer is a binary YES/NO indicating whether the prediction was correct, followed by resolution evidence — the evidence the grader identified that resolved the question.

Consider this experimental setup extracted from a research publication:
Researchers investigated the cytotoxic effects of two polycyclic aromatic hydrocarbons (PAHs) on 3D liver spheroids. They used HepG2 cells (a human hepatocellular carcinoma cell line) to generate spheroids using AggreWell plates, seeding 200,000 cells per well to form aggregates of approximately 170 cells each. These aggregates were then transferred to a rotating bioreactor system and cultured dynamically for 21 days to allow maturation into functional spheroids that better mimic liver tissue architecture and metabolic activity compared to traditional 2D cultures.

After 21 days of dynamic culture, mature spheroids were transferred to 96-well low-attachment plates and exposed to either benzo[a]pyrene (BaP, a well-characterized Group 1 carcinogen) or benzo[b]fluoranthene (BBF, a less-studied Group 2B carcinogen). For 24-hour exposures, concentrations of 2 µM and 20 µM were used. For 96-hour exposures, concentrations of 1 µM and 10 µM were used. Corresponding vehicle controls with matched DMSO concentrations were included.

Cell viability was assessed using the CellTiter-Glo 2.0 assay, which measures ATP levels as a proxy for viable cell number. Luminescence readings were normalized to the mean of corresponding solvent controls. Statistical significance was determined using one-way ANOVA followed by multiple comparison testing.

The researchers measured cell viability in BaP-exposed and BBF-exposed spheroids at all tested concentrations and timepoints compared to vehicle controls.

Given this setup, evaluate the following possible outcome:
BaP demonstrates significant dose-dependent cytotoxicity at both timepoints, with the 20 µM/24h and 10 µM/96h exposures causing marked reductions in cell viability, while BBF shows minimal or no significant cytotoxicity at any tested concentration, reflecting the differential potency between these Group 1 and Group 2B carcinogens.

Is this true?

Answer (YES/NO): NO